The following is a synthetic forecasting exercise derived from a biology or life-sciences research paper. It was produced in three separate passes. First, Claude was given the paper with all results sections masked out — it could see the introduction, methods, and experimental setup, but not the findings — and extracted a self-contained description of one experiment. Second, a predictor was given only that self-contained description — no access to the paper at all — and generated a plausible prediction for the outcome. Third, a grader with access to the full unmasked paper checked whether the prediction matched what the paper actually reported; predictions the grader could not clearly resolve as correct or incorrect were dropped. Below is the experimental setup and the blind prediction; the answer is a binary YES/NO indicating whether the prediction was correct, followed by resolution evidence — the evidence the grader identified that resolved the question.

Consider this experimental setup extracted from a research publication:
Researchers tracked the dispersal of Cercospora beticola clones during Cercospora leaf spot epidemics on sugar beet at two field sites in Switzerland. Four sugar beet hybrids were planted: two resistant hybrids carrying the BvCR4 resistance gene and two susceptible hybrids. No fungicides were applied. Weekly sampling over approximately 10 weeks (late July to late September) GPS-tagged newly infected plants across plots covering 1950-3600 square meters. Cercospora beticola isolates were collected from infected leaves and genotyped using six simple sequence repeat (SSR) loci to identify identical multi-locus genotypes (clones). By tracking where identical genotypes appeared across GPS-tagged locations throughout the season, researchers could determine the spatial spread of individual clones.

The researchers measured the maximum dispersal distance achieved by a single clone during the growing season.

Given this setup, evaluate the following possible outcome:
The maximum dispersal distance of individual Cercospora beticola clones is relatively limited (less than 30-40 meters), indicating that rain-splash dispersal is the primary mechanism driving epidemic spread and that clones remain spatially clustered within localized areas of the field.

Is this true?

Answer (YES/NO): NO